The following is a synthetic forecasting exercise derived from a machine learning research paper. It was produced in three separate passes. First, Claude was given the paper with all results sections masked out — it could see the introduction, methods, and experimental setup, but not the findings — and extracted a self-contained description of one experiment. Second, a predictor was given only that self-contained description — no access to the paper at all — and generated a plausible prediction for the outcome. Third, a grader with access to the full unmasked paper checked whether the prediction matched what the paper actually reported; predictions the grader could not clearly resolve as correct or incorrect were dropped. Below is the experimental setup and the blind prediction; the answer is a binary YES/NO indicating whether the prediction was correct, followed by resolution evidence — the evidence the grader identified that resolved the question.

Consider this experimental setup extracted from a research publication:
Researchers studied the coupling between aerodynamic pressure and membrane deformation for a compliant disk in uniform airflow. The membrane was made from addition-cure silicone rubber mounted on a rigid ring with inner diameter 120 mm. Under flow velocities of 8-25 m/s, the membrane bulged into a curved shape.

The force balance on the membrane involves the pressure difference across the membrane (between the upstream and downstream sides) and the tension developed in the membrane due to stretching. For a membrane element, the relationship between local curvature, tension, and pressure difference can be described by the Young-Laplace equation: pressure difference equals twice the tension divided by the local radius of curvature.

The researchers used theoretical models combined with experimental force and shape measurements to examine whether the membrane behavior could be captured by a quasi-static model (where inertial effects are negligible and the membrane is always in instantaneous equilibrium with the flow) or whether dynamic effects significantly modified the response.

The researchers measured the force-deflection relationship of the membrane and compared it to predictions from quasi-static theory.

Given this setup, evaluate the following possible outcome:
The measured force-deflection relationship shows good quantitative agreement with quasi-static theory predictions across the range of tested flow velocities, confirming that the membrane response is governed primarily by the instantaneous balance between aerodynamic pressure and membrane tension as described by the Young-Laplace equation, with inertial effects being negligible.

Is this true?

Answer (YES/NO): NO